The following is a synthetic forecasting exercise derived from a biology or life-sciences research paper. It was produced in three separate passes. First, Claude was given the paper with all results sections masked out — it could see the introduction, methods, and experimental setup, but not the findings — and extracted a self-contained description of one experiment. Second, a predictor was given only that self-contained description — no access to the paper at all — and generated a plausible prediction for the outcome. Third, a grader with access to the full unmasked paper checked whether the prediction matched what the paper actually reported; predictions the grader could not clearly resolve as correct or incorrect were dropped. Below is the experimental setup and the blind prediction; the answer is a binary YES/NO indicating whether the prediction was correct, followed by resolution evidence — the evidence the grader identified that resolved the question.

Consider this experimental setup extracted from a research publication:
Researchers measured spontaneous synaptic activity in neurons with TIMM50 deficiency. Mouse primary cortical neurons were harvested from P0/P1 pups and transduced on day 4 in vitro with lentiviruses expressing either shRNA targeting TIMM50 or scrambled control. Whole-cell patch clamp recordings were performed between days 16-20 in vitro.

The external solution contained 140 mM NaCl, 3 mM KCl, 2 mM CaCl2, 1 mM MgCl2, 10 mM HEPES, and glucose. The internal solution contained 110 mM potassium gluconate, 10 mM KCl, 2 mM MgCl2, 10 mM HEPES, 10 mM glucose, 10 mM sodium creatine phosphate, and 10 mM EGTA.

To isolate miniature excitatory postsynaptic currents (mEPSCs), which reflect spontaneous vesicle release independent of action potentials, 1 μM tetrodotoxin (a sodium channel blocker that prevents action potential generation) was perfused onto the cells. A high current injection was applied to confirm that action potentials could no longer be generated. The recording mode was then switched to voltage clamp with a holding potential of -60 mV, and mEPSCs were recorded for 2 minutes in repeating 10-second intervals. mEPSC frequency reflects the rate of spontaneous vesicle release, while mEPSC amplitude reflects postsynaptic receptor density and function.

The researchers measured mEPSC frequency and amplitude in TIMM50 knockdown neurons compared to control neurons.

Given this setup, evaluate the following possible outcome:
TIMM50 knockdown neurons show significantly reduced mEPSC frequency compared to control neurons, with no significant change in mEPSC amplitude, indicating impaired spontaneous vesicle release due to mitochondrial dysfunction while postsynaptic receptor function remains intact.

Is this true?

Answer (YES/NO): NO